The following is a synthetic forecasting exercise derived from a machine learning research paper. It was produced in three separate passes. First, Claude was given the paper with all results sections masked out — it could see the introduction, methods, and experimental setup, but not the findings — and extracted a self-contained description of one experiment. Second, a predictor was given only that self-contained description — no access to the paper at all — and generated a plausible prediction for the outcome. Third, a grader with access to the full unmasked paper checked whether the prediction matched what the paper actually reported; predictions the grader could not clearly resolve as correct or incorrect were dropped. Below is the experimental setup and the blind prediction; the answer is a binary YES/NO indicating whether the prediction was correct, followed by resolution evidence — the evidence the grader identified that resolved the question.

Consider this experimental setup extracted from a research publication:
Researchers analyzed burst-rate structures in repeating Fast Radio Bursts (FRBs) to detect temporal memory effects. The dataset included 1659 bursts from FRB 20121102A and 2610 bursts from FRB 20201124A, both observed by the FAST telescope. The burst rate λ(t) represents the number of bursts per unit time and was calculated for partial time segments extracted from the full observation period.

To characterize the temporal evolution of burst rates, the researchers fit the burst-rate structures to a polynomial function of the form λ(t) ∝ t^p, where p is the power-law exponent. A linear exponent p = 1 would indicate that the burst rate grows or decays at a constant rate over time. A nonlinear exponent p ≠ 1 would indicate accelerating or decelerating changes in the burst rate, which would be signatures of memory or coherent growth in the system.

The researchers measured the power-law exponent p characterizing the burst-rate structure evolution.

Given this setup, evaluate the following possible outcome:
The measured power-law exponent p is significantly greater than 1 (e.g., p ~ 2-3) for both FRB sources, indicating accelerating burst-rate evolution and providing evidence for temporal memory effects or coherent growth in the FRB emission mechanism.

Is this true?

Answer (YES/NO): YES